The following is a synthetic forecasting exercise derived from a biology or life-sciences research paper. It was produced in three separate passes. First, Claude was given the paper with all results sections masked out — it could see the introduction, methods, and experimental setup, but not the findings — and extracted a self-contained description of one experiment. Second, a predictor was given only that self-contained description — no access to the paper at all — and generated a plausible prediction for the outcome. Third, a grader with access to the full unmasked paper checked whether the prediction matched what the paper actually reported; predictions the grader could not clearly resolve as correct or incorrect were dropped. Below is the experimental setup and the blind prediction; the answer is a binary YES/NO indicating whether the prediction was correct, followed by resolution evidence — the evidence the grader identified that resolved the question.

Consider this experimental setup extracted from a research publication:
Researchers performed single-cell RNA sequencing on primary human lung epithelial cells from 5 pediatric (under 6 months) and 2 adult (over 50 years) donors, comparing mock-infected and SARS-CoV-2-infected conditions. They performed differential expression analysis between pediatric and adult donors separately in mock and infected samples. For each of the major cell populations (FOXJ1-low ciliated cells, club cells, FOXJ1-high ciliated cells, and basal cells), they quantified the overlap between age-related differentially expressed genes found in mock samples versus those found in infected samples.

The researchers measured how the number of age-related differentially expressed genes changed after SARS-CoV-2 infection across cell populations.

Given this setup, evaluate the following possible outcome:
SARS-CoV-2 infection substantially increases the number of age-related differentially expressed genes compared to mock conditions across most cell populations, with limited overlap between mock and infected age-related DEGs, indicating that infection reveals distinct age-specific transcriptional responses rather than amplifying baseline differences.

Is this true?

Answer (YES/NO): NO